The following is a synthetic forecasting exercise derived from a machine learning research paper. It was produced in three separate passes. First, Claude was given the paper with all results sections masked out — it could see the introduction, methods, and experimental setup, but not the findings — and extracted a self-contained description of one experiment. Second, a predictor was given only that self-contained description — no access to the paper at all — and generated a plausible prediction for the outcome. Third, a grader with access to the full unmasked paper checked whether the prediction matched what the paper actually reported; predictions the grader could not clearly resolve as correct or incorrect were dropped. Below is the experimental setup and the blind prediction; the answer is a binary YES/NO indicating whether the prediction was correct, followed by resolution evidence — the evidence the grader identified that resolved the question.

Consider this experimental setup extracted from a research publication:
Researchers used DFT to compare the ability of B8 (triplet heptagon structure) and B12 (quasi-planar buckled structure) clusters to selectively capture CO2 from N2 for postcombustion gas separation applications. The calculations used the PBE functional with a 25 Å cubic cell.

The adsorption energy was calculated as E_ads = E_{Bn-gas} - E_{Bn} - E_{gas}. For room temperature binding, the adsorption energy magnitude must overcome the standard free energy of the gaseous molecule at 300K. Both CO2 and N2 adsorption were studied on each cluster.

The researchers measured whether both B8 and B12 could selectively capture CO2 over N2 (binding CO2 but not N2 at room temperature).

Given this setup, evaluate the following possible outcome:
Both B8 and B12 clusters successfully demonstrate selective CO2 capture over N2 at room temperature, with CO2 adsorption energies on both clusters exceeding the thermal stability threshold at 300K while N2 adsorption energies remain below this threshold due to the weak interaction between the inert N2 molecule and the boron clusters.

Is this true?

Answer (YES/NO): NO